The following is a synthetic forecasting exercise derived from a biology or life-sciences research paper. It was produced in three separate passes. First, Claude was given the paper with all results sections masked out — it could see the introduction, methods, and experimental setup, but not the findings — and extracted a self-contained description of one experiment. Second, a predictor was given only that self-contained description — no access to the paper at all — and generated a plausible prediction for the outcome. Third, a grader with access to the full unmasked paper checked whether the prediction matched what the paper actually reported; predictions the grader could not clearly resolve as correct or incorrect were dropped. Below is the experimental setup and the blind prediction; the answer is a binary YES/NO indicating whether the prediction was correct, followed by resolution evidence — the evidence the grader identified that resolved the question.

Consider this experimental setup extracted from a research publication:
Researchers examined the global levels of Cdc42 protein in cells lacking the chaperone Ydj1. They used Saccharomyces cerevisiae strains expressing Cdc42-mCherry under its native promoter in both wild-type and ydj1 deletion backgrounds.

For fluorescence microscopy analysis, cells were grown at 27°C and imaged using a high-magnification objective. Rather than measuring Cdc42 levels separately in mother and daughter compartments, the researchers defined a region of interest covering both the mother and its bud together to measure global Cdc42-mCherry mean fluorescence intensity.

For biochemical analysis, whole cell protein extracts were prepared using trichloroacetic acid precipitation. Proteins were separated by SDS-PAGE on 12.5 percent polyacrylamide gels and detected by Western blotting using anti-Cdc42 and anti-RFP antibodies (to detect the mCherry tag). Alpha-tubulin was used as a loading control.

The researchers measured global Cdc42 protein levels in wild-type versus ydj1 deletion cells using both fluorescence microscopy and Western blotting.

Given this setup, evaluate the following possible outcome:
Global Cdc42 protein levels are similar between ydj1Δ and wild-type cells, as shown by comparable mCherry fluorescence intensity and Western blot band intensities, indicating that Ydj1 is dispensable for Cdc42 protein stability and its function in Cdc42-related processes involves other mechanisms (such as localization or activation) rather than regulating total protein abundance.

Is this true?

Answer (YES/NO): NO